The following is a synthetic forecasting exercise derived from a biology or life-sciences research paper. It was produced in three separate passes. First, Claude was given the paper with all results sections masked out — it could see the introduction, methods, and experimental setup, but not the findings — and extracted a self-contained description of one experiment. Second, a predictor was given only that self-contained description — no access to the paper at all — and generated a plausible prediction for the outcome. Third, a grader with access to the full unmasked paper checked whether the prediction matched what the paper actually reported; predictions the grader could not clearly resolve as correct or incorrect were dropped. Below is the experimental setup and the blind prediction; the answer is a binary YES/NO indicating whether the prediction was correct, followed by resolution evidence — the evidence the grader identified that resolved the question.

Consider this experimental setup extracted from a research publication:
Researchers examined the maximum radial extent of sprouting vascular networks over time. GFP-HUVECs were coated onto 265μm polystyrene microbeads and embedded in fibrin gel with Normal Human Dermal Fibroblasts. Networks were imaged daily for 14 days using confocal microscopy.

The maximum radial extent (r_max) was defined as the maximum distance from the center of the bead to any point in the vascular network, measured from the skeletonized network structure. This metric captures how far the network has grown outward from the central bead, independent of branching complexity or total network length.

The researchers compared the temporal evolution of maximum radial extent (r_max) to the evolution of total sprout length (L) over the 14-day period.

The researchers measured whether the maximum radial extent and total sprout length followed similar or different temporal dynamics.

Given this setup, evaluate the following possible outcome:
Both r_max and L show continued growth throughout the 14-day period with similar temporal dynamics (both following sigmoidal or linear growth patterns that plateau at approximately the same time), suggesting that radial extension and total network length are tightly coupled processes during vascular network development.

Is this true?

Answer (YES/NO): NO